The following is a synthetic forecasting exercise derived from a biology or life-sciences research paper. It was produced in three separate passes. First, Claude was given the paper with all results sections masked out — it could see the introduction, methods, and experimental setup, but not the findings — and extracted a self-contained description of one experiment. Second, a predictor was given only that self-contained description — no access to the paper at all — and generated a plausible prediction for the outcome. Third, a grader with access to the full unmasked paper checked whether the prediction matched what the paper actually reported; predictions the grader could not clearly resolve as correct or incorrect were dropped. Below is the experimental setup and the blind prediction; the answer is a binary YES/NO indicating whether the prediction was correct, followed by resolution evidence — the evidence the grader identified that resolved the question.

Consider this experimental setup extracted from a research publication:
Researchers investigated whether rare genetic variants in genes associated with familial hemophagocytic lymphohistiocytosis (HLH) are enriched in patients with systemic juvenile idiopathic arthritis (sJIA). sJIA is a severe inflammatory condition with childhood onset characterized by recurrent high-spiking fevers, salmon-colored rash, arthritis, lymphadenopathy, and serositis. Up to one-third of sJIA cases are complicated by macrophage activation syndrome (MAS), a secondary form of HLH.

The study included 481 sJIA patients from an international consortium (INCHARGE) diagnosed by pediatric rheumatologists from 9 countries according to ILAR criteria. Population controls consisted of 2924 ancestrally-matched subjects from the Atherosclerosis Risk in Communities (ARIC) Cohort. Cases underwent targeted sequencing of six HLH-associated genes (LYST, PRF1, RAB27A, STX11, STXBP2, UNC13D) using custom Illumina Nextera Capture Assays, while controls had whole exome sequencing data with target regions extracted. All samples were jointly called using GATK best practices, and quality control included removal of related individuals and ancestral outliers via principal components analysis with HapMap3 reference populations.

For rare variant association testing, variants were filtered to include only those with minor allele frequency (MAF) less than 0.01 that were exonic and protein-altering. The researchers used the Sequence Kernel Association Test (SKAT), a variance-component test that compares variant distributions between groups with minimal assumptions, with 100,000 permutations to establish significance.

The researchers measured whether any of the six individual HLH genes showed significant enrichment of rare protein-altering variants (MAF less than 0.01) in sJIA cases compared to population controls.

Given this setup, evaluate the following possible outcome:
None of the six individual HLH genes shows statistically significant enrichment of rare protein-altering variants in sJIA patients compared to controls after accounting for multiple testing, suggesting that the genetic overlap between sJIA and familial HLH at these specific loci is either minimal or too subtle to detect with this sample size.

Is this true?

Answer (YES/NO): NO